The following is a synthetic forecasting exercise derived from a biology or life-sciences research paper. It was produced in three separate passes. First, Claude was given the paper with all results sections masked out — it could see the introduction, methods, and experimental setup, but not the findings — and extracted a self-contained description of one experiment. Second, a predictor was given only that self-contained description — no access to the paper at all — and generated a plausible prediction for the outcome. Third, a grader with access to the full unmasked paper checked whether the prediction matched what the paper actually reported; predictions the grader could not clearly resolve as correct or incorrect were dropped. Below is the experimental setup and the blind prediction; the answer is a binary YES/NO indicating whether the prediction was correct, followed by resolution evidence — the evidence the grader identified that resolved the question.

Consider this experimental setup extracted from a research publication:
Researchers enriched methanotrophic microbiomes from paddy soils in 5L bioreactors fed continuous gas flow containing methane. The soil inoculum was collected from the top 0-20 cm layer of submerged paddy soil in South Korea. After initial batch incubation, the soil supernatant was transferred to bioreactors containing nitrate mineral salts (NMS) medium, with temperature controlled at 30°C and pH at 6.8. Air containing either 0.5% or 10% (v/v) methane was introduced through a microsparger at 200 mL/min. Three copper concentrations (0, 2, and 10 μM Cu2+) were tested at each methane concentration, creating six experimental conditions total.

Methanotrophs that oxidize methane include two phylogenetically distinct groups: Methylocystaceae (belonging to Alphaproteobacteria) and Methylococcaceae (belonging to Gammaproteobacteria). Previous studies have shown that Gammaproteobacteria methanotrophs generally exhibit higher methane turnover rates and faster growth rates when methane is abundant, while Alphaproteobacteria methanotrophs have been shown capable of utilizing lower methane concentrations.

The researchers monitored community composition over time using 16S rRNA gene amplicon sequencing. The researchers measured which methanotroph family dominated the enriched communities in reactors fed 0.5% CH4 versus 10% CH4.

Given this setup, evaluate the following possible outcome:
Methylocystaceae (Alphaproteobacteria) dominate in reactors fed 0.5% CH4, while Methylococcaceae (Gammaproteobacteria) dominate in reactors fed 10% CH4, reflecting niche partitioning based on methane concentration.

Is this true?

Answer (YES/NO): YES